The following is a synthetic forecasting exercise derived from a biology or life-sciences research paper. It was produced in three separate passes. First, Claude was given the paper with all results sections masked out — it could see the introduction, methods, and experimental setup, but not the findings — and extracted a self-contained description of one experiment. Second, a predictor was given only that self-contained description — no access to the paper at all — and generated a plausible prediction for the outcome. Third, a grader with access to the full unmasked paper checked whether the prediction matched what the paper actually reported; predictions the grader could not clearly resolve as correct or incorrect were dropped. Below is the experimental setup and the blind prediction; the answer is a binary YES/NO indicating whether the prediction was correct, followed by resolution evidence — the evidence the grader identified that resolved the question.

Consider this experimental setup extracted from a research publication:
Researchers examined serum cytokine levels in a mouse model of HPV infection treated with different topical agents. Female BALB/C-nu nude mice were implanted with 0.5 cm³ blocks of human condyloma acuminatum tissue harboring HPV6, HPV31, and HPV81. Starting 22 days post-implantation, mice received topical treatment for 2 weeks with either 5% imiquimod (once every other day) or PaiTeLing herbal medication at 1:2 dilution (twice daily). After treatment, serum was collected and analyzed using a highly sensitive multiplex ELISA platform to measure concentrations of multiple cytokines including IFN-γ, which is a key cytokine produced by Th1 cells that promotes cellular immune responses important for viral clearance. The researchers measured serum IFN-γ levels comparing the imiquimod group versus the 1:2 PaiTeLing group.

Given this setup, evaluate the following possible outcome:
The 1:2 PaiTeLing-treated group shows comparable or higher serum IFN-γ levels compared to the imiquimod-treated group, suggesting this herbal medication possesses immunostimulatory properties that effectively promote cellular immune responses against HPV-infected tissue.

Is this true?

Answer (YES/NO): YES